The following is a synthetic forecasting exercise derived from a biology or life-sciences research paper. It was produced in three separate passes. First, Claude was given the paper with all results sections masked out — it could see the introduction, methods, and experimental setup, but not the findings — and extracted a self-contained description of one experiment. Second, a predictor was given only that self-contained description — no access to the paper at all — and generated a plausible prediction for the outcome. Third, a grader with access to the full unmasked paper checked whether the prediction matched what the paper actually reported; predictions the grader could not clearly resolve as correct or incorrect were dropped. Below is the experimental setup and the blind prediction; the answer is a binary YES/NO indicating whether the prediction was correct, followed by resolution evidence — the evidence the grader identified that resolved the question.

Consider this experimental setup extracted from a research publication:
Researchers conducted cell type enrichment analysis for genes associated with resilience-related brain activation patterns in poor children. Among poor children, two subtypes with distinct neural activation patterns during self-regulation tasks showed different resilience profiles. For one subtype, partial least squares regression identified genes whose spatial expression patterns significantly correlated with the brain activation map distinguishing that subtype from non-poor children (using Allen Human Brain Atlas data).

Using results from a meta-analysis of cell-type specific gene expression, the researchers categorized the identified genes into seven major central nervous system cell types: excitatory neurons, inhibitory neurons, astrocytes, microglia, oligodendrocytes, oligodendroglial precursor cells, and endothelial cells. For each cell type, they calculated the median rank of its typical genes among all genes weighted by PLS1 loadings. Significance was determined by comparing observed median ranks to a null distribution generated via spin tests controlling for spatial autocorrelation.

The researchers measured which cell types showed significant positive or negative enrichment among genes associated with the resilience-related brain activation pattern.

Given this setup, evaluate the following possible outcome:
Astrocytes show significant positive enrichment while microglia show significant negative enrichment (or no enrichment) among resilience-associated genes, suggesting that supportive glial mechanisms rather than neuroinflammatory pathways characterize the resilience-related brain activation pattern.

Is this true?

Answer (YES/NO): NO